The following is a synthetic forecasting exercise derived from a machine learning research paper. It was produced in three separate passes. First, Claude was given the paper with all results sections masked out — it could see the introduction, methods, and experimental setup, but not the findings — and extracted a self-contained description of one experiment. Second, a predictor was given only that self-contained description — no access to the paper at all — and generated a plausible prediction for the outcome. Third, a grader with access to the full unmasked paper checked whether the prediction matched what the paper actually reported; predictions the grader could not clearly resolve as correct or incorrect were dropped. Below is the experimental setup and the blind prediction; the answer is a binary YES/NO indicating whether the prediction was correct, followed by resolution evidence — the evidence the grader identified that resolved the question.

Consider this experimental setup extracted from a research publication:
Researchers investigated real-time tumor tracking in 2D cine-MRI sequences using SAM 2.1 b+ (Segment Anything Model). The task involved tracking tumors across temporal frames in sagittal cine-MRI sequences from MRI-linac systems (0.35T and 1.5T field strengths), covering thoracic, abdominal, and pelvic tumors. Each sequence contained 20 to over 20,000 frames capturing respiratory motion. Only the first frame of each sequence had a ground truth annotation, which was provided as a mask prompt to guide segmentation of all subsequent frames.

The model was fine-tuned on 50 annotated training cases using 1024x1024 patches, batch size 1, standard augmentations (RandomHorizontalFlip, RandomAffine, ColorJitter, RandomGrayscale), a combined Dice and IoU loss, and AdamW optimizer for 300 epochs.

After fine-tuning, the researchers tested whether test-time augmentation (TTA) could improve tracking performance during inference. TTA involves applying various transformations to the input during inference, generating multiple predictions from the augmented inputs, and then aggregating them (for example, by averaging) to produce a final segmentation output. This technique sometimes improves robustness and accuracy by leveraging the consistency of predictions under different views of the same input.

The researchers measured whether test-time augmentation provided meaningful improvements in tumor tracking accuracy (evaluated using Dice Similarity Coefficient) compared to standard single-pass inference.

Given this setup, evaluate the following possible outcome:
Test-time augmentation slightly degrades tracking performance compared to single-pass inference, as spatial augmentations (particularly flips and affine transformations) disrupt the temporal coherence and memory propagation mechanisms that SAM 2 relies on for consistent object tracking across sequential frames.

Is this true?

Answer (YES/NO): NO